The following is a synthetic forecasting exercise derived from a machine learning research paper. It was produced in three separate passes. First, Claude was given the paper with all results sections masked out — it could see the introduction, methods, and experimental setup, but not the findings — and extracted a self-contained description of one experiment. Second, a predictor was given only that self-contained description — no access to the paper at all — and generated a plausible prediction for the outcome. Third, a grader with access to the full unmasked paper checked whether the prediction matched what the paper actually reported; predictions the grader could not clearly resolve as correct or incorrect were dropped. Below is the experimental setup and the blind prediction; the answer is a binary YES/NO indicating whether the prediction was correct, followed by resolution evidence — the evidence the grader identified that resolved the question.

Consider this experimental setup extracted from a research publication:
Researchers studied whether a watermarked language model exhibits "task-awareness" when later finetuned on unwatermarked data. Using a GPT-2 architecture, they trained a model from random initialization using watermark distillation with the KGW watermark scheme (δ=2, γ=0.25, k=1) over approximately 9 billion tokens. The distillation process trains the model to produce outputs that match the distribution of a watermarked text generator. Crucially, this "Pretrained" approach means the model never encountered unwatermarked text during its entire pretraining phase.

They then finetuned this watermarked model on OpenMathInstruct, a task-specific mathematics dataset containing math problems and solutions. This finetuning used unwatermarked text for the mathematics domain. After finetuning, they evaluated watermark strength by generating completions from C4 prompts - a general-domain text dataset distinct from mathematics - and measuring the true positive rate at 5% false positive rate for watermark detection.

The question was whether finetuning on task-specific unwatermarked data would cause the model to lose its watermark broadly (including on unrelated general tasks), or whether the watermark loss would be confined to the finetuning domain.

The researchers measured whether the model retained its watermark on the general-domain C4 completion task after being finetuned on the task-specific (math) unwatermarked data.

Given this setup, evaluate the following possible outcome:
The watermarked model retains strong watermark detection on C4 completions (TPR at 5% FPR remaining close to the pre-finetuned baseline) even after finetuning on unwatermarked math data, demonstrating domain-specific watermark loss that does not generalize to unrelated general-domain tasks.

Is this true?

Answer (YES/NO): YES